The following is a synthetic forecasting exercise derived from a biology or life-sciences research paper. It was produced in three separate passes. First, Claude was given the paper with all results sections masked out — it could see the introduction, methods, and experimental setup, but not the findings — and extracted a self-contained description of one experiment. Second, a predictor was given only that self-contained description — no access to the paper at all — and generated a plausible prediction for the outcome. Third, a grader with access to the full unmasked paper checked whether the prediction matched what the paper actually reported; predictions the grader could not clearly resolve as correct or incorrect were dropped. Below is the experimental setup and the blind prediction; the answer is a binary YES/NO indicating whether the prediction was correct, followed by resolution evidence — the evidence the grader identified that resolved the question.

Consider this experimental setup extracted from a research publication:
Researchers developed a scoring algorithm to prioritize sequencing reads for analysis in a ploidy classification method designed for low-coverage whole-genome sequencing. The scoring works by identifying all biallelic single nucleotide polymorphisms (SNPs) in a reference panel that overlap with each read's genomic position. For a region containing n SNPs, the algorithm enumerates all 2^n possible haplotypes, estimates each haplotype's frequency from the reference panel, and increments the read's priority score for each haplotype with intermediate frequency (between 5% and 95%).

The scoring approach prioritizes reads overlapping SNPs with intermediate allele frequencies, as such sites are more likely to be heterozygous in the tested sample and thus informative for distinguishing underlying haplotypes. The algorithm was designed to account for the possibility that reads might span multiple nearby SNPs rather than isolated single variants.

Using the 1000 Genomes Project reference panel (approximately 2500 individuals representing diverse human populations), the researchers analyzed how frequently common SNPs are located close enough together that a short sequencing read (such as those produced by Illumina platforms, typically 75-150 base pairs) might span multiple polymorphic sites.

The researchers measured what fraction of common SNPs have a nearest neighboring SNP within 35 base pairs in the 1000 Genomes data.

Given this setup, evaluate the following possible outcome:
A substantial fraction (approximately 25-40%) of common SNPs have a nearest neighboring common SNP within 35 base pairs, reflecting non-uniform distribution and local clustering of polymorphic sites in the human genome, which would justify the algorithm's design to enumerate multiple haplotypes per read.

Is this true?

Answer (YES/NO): NO